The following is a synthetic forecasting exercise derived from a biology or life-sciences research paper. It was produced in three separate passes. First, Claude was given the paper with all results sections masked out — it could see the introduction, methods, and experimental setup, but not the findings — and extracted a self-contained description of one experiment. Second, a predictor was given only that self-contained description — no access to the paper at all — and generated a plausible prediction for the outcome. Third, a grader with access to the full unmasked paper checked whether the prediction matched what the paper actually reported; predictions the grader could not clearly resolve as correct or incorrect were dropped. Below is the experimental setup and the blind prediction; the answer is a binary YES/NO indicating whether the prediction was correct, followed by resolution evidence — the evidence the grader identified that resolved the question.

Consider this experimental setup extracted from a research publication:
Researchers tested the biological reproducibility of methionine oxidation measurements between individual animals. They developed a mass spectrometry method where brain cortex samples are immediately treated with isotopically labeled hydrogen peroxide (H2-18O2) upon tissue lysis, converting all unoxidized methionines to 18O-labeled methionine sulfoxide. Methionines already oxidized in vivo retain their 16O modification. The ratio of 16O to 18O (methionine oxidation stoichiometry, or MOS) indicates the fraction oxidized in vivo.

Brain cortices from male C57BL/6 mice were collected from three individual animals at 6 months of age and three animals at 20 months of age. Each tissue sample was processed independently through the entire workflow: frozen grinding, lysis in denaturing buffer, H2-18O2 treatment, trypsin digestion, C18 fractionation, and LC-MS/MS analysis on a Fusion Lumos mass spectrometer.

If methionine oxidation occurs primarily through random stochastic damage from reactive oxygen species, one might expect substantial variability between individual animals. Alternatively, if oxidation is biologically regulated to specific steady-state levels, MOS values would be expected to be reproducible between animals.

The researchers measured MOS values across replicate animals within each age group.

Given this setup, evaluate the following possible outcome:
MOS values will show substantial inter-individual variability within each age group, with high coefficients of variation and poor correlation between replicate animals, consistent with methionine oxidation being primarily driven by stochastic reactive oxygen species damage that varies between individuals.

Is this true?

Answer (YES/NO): NO